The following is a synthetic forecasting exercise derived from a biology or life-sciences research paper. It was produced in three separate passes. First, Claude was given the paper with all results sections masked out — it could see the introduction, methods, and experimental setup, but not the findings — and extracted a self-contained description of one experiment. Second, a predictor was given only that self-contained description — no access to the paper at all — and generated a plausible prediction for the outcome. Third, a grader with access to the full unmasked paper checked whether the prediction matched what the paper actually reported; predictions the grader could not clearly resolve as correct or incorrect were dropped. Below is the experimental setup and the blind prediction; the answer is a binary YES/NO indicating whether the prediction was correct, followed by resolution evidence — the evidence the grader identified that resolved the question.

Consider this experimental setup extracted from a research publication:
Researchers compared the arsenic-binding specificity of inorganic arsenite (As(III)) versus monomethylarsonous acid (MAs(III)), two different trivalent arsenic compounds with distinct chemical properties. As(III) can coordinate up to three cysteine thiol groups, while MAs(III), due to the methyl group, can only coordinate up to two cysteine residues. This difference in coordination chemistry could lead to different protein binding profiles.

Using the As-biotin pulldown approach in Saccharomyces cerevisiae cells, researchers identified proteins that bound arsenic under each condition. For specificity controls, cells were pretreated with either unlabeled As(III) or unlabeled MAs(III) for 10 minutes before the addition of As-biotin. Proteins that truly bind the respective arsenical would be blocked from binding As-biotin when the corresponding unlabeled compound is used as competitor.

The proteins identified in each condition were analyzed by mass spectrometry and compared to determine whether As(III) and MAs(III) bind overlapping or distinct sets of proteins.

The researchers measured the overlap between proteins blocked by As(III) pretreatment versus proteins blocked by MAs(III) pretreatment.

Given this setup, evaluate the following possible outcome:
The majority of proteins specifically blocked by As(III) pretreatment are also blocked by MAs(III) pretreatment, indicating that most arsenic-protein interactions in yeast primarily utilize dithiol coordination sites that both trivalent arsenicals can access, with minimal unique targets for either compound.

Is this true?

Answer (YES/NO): NO